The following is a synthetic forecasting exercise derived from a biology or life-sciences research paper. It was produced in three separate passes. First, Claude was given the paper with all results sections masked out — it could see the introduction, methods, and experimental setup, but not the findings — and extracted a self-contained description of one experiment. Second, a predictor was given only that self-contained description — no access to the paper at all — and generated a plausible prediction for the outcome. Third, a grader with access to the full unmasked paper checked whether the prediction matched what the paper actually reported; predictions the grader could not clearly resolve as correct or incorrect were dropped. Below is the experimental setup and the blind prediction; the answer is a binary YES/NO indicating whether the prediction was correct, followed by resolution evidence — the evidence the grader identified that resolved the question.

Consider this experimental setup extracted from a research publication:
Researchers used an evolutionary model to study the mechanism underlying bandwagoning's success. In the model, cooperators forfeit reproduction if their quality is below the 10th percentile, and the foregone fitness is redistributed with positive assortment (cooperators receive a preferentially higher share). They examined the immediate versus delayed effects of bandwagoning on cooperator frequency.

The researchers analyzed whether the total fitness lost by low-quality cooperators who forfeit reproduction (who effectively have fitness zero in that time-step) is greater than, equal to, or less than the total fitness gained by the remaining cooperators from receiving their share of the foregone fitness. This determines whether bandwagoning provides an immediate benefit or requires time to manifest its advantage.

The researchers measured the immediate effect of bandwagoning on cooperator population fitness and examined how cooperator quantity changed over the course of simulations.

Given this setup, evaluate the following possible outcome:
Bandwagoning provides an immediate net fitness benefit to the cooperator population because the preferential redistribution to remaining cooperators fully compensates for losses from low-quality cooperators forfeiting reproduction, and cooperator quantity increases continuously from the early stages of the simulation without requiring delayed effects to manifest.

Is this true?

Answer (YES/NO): NO